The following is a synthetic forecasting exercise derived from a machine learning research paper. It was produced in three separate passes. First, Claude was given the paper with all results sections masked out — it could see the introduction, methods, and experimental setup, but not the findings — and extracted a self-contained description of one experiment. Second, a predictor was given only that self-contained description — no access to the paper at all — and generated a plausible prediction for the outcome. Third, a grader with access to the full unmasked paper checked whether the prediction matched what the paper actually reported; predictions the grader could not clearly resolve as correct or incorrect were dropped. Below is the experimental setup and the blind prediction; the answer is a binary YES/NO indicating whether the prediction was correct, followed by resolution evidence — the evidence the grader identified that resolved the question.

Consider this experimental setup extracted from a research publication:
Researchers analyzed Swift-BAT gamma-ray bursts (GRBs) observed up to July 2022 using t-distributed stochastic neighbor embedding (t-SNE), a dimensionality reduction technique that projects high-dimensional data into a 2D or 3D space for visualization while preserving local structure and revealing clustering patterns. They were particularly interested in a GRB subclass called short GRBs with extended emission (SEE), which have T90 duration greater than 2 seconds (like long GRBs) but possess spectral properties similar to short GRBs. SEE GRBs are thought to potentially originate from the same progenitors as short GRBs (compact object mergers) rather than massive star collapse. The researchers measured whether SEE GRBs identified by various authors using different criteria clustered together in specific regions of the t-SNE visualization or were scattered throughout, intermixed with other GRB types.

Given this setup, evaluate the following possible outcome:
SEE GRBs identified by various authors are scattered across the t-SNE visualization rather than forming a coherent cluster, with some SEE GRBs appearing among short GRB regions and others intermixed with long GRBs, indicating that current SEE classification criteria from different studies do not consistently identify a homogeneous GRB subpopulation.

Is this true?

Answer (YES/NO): NO